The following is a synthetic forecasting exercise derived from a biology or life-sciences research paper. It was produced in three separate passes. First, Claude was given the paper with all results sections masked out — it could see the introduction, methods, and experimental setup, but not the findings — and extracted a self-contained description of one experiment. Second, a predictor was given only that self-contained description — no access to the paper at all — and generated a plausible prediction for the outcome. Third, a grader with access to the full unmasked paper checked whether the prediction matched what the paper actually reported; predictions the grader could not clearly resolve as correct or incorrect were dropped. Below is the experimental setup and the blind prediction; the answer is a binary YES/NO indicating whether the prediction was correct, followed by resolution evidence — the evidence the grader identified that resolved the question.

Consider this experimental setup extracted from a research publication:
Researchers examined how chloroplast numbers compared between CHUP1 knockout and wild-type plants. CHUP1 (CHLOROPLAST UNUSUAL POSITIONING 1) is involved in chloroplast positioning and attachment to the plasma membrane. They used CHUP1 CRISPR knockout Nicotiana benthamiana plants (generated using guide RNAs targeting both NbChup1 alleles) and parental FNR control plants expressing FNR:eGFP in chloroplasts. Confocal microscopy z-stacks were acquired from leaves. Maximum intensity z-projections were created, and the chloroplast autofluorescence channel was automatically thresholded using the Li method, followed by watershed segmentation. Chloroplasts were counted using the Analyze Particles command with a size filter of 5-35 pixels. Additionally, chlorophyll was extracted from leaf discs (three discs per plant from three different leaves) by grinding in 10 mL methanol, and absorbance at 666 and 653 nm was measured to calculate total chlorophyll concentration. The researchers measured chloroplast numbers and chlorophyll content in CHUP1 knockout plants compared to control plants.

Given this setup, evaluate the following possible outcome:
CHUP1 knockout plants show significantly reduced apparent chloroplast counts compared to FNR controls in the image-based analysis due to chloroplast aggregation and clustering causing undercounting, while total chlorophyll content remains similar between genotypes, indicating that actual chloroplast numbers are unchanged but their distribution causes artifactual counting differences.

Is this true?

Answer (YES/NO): NO